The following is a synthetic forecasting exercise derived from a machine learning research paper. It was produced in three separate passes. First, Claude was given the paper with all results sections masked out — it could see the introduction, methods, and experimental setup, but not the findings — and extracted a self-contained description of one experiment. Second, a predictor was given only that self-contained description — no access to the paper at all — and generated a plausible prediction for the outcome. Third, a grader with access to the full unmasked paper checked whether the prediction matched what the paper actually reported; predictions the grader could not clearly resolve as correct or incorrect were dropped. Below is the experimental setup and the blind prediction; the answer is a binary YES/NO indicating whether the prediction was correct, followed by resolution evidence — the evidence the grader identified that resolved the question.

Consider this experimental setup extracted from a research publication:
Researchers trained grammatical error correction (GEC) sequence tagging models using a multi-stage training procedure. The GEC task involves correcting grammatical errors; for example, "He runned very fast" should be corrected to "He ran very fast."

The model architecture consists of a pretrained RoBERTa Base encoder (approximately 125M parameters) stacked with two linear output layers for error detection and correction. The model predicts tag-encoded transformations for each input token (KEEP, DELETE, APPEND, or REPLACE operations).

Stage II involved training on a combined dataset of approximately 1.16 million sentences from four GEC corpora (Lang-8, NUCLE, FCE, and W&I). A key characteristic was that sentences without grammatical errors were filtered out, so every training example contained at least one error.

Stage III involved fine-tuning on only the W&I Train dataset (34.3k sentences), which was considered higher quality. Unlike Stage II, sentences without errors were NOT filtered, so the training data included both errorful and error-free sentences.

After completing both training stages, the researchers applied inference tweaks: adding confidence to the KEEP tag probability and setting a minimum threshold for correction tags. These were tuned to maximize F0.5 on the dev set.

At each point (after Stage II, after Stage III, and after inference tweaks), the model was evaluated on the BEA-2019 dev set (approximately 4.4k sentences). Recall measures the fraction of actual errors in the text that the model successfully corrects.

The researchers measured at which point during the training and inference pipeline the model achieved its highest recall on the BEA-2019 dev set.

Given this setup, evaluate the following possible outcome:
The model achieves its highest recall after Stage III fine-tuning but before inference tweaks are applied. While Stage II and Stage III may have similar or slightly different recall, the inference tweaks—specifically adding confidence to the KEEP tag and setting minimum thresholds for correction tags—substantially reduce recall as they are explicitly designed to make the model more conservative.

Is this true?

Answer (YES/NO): YES